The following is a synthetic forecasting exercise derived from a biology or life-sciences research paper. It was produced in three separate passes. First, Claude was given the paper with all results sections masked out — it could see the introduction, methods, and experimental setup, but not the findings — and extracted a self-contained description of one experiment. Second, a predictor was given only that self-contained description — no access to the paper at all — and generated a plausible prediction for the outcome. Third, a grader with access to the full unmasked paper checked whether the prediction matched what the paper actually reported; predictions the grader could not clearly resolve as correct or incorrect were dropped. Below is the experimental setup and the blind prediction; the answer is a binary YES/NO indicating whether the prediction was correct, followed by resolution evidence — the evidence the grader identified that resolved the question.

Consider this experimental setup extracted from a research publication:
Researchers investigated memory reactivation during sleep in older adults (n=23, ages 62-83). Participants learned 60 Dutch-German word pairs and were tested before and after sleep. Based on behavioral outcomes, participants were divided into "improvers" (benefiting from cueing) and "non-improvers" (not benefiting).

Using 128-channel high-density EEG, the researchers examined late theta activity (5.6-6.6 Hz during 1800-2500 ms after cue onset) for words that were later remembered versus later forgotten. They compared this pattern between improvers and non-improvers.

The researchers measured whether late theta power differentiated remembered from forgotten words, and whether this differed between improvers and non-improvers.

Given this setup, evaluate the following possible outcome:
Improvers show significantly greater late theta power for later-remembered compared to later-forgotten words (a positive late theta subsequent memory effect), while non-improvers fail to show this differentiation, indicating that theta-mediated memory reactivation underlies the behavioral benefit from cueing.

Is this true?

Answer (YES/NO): NO